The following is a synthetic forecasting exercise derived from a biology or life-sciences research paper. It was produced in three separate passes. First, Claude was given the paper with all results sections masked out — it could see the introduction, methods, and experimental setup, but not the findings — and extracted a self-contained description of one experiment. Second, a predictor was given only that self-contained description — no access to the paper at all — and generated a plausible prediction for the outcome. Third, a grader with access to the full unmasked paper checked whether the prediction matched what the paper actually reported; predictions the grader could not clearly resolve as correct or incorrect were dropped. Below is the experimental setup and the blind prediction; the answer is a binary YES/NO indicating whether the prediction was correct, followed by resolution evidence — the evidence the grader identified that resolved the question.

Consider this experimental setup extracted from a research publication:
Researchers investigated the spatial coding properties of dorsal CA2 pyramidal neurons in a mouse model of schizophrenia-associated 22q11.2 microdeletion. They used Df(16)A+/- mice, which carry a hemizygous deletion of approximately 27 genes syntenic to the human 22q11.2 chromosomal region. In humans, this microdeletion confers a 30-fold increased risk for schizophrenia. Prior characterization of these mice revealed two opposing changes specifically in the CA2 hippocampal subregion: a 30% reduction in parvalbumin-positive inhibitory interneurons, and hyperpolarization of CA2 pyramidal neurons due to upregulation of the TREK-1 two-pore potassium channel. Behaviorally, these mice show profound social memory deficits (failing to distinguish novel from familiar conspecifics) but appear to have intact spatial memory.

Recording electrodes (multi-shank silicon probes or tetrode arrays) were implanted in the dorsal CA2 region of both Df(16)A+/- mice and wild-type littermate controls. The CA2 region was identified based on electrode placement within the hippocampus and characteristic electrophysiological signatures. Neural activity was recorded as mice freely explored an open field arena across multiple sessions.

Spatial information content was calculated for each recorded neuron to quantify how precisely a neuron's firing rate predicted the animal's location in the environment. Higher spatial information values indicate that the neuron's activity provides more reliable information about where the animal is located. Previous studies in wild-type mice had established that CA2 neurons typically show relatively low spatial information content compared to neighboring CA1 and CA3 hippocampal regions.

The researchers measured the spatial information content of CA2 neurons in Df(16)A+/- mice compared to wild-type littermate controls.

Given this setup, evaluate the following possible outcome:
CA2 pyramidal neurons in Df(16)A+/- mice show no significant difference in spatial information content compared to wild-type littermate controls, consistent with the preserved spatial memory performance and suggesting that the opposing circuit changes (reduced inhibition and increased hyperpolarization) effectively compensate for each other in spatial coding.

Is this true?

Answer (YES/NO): NO